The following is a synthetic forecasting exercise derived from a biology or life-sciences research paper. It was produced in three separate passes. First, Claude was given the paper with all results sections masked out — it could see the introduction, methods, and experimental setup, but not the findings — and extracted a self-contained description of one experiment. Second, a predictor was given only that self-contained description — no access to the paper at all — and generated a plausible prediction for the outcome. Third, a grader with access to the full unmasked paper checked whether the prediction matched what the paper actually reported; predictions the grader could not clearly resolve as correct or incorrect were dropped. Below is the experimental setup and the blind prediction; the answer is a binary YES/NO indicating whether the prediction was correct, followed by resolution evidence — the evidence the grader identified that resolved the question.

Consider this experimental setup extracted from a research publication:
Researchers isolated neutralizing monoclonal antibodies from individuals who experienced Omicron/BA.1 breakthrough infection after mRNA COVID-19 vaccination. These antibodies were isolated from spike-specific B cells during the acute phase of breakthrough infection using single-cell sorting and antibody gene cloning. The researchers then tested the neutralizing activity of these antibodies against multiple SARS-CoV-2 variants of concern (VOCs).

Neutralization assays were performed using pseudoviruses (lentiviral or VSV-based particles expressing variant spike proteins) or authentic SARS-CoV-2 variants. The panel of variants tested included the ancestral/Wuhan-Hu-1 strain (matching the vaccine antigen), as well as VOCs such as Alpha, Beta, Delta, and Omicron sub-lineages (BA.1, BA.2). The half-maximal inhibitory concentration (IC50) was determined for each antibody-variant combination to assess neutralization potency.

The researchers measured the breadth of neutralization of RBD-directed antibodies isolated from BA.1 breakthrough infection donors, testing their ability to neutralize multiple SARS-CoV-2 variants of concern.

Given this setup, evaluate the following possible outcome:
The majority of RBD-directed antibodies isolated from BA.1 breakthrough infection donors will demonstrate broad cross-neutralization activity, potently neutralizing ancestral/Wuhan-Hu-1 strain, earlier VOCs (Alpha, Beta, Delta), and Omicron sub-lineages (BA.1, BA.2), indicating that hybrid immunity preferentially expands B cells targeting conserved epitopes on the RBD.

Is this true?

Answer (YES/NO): YES